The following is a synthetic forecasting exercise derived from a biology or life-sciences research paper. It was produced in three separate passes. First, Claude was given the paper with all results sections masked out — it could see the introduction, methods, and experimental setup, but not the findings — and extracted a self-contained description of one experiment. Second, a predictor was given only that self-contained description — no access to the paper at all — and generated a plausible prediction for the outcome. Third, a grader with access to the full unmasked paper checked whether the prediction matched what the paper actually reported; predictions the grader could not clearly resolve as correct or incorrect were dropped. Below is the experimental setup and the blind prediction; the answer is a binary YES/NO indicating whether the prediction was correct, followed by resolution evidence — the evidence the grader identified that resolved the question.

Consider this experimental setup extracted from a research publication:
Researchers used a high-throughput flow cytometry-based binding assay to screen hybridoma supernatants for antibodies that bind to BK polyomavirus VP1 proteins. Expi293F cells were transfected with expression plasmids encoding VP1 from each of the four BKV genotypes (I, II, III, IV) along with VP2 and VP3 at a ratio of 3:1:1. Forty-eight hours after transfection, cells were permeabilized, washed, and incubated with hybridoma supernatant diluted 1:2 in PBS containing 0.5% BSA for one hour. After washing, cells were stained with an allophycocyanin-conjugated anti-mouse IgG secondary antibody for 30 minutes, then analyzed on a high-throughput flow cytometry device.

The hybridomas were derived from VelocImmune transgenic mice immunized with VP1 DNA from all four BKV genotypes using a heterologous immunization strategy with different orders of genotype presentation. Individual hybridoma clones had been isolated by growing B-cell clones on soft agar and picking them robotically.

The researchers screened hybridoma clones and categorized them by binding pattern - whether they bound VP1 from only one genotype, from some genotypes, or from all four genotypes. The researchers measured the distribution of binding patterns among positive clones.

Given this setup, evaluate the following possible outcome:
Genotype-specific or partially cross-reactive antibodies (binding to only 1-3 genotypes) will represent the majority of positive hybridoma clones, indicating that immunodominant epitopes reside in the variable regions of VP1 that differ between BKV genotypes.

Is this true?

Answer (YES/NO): YES